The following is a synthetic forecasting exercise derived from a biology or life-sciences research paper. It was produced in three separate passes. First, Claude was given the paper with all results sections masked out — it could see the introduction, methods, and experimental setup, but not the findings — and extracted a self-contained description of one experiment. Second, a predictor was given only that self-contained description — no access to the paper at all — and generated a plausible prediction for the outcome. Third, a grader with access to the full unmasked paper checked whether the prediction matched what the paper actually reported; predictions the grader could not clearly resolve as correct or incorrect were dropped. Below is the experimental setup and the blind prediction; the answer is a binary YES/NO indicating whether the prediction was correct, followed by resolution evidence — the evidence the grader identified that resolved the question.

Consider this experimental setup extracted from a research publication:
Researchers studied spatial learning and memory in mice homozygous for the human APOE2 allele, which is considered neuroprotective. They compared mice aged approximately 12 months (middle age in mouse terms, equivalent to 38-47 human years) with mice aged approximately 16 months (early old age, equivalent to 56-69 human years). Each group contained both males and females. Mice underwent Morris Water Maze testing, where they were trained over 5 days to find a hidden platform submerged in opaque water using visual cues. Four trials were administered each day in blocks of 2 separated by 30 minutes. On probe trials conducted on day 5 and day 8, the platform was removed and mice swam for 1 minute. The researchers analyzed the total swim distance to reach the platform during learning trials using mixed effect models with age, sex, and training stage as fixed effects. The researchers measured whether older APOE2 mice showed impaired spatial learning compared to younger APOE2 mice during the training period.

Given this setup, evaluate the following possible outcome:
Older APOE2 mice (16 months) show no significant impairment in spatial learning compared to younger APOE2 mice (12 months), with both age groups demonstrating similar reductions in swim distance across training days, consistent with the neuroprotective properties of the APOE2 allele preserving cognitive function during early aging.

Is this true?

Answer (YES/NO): YES